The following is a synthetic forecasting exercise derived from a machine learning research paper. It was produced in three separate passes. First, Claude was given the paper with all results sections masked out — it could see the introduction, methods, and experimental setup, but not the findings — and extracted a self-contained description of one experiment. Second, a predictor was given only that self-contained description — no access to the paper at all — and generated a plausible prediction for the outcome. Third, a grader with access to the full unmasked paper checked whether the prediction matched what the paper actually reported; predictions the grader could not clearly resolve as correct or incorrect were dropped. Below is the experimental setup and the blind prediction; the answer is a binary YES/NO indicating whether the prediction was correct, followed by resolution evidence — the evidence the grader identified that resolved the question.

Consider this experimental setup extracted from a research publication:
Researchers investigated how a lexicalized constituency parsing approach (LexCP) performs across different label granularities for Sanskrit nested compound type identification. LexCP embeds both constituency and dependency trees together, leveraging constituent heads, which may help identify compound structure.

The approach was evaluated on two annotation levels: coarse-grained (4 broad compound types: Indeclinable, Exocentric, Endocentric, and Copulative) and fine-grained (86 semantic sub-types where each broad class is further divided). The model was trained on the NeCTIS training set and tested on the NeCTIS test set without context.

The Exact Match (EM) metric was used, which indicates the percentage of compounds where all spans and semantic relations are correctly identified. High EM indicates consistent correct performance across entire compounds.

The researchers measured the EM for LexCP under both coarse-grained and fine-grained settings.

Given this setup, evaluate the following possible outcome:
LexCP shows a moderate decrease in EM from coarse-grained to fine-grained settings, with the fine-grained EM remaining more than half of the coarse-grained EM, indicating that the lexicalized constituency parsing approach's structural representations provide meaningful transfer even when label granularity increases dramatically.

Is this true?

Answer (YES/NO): NO